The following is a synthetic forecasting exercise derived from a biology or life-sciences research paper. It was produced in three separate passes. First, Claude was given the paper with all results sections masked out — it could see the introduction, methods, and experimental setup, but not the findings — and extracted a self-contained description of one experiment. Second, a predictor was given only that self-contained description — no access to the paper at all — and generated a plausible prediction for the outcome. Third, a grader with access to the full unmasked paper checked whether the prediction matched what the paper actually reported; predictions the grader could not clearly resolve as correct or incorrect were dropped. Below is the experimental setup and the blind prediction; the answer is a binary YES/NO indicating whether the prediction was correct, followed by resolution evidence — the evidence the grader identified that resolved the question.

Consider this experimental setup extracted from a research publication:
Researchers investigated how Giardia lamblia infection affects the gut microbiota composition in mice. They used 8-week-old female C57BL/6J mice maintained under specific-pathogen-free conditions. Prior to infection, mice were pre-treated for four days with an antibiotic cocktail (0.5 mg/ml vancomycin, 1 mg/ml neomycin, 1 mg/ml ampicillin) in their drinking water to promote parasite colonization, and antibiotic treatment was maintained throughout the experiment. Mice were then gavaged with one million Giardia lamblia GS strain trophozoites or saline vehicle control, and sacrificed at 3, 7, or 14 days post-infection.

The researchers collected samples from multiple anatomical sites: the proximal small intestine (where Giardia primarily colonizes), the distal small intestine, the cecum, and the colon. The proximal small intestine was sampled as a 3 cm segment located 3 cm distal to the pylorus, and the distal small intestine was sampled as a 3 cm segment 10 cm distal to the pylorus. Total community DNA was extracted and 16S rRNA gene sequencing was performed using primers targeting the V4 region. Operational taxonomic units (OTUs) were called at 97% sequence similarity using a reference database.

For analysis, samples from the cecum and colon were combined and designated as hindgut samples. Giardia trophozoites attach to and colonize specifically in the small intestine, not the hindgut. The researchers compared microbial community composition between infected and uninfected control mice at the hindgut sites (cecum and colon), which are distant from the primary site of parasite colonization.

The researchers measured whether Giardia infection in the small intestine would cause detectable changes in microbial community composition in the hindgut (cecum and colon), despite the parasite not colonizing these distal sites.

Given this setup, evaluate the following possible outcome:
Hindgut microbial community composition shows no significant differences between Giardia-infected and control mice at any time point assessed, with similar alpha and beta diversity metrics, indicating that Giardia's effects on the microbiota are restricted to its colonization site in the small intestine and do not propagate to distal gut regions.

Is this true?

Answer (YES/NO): NO